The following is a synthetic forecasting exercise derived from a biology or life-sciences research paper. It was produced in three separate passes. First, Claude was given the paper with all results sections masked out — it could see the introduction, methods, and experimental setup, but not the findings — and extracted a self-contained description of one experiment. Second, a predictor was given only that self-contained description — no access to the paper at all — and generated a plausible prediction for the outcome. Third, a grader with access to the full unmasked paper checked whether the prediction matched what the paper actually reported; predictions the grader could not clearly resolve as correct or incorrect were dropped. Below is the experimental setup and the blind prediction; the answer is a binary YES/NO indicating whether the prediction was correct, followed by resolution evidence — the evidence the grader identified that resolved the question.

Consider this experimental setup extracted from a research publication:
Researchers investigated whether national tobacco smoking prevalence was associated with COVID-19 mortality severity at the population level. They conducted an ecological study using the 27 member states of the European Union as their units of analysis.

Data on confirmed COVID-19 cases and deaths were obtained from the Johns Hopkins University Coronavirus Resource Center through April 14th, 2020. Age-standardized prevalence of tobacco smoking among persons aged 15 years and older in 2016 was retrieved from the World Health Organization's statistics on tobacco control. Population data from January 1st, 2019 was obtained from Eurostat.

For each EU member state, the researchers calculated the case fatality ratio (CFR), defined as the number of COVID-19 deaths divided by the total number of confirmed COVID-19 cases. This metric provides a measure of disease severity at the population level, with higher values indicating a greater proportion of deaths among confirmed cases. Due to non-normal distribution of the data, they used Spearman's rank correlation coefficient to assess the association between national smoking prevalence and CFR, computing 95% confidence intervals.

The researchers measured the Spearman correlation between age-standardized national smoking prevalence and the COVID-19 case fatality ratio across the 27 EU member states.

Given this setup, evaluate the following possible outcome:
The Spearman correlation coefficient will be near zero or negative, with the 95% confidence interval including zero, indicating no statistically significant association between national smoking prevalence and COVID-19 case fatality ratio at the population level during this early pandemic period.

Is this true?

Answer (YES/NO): YES